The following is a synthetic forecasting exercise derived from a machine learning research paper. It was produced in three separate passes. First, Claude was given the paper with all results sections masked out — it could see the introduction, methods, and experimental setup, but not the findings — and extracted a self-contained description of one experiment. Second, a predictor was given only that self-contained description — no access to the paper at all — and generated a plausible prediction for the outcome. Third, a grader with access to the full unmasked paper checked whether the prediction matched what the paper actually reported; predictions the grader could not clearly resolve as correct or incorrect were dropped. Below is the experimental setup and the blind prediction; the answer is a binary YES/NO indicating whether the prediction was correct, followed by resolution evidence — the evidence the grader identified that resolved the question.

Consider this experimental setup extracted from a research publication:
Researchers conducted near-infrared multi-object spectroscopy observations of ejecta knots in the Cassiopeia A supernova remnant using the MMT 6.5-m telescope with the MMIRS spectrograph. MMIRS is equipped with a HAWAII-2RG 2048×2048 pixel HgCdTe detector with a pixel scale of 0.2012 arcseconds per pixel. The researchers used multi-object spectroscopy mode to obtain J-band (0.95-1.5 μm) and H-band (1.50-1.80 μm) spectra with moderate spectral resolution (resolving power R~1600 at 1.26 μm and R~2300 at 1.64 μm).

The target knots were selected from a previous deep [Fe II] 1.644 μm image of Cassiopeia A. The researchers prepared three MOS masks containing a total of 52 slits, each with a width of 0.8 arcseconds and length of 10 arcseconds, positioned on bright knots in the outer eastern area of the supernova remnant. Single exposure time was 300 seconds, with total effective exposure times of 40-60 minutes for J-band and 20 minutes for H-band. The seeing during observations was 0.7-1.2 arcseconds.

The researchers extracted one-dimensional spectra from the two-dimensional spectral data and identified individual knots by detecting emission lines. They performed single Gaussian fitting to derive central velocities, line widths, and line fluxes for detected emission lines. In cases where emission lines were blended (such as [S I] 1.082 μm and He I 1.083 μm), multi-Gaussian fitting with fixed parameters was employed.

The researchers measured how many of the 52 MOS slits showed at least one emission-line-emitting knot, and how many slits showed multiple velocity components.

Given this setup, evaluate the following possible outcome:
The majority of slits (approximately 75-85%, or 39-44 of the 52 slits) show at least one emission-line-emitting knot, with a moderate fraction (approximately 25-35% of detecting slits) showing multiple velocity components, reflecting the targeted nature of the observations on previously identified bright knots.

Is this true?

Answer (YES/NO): NO